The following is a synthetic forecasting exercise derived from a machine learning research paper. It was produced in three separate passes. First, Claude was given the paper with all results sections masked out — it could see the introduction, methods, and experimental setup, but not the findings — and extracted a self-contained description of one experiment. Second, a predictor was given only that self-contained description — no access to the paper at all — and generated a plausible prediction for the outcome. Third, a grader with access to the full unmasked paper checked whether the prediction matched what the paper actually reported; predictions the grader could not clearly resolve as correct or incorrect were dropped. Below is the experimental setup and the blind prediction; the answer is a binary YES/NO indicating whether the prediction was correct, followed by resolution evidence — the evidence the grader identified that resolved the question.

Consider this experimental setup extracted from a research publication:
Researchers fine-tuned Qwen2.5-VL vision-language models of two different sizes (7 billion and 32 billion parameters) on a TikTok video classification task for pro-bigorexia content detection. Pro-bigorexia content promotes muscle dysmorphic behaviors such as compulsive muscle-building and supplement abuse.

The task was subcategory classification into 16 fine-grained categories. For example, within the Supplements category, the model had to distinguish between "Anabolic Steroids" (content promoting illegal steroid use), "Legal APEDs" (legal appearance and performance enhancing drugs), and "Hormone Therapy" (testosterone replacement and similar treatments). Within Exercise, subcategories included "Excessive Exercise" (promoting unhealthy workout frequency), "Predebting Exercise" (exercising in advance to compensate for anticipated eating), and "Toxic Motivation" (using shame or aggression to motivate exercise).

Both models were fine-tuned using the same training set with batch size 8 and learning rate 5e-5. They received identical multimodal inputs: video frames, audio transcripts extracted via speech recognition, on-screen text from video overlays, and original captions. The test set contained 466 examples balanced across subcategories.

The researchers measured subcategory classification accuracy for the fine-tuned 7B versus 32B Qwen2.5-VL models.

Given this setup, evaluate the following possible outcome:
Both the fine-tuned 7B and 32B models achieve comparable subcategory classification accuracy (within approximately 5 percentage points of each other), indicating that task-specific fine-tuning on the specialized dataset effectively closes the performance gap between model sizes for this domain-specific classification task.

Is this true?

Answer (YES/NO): YES